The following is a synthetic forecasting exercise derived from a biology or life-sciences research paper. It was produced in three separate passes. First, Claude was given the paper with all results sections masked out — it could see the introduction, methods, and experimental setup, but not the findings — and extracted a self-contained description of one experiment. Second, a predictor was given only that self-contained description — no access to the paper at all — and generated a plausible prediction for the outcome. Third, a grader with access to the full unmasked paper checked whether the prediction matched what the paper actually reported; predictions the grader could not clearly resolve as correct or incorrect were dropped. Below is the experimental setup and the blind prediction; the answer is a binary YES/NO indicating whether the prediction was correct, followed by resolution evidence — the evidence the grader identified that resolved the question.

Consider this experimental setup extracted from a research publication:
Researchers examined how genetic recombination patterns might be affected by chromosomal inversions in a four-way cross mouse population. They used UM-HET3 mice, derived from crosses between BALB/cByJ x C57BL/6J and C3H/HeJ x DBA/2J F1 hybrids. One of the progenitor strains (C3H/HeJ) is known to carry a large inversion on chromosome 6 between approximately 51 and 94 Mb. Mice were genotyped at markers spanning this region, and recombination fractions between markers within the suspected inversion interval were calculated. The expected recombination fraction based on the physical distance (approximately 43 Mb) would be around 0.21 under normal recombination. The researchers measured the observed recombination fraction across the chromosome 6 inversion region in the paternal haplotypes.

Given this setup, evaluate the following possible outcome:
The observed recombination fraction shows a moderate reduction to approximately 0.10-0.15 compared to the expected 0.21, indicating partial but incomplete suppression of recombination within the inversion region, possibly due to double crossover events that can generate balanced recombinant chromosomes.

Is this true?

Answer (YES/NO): NO